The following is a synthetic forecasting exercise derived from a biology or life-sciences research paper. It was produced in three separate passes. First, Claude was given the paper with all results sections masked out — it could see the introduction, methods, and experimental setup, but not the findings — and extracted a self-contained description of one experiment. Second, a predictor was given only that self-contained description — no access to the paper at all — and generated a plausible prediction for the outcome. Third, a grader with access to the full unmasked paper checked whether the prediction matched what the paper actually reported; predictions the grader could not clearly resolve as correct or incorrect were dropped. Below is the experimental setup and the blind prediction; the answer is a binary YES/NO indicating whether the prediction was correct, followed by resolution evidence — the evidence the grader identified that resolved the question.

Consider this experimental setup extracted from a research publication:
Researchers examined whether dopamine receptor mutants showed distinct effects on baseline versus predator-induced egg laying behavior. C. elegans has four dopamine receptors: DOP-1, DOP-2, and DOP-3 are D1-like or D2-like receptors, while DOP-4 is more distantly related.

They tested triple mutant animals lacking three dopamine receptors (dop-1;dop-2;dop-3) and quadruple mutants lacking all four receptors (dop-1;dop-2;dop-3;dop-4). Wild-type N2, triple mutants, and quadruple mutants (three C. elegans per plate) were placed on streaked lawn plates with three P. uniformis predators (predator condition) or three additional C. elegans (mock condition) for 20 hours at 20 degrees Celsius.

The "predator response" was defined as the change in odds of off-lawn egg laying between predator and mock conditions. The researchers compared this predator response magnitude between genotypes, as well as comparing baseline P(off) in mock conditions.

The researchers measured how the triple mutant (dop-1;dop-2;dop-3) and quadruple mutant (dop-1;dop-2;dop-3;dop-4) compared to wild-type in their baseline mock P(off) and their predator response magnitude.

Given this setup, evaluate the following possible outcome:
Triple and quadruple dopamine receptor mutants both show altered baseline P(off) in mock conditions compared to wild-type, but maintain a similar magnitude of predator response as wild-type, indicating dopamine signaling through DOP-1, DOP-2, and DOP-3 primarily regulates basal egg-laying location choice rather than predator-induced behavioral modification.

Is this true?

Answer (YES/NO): NO